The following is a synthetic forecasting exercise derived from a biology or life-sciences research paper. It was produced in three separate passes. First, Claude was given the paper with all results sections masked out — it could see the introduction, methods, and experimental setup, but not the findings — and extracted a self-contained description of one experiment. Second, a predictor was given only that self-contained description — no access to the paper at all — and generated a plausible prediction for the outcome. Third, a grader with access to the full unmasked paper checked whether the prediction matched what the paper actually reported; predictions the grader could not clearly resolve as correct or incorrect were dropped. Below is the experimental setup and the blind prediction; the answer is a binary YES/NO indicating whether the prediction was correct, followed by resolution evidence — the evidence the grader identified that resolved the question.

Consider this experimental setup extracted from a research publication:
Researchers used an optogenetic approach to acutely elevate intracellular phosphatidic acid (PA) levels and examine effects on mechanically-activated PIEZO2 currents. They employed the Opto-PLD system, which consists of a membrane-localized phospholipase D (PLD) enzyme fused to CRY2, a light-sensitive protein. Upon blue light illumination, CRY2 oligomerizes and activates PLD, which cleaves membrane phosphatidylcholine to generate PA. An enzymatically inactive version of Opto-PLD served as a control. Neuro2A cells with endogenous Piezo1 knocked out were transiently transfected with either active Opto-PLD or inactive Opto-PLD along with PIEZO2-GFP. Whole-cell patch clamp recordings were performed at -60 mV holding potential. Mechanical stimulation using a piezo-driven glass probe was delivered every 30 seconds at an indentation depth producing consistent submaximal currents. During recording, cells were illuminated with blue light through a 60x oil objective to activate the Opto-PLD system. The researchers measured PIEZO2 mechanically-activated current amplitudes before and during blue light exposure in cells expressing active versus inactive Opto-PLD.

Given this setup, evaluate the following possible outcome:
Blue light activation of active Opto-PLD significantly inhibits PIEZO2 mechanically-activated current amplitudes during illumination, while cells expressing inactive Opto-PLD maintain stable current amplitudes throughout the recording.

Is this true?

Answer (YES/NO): YES